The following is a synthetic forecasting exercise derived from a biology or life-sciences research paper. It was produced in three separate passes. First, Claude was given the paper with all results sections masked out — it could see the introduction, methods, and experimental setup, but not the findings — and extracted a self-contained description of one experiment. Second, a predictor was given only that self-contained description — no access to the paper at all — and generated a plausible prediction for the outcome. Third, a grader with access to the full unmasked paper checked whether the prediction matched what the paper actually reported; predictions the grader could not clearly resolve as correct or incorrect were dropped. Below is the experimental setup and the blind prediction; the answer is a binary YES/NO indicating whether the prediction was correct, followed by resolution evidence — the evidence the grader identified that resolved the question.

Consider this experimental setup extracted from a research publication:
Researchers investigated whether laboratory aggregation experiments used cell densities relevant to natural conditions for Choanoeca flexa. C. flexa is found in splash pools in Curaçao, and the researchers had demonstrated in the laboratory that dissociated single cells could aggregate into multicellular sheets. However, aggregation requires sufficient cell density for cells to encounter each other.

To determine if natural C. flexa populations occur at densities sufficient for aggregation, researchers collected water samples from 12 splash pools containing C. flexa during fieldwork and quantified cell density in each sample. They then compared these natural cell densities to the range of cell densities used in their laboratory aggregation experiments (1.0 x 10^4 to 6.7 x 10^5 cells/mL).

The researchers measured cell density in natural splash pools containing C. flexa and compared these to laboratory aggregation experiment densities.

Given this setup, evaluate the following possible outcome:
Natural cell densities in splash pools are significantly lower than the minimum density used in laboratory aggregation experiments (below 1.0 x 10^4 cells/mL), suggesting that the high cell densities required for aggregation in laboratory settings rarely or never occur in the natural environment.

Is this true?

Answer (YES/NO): NO